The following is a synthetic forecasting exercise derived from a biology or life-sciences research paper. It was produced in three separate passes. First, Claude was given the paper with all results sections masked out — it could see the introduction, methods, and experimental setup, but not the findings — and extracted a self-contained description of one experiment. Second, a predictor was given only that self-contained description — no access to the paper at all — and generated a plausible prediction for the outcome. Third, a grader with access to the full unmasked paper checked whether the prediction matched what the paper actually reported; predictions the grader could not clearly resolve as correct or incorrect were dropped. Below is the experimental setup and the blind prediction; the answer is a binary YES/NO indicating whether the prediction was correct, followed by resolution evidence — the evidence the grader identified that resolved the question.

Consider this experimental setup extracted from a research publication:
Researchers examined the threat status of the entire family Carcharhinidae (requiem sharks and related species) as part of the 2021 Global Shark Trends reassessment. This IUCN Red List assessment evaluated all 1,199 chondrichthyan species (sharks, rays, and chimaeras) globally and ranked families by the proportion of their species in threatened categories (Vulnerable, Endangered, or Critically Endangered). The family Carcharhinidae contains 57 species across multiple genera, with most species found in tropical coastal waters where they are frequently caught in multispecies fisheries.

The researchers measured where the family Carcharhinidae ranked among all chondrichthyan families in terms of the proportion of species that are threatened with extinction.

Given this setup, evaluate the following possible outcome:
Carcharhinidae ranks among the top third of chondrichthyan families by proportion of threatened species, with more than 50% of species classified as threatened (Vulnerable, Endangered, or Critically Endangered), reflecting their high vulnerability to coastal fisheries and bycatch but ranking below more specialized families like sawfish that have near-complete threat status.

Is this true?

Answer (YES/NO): YES